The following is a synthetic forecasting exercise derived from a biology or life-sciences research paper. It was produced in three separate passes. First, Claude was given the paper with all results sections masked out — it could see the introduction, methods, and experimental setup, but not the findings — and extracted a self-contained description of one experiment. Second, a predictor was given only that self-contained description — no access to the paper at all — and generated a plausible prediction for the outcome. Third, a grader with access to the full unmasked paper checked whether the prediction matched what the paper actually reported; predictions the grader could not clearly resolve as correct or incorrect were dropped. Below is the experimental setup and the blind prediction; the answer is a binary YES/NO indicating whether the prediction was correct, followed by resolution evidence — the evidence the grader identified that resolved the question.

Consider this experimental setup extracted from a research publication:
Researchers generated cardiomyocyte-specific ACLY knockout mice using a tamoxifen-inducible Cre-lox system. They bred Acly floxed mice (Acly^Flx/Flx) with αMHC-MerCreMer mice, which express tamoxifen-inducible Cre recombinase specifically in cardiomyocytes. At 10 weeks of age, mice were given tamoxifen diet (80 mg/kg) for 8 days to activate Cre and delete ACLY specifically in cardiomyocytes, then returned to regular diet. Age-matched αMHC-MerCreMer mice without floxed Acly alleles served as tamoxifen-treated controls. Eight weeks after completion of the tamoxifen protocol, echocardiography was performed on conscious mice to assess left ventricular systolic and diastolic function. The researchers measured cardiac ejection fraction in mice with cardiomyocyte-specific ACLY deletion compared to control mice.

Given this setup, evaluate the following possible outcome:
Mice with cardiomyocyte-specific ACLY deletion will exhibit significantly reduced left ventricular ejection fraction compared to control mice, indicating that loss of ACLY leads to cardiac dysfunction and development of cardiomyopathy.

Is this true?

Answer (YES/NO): NO